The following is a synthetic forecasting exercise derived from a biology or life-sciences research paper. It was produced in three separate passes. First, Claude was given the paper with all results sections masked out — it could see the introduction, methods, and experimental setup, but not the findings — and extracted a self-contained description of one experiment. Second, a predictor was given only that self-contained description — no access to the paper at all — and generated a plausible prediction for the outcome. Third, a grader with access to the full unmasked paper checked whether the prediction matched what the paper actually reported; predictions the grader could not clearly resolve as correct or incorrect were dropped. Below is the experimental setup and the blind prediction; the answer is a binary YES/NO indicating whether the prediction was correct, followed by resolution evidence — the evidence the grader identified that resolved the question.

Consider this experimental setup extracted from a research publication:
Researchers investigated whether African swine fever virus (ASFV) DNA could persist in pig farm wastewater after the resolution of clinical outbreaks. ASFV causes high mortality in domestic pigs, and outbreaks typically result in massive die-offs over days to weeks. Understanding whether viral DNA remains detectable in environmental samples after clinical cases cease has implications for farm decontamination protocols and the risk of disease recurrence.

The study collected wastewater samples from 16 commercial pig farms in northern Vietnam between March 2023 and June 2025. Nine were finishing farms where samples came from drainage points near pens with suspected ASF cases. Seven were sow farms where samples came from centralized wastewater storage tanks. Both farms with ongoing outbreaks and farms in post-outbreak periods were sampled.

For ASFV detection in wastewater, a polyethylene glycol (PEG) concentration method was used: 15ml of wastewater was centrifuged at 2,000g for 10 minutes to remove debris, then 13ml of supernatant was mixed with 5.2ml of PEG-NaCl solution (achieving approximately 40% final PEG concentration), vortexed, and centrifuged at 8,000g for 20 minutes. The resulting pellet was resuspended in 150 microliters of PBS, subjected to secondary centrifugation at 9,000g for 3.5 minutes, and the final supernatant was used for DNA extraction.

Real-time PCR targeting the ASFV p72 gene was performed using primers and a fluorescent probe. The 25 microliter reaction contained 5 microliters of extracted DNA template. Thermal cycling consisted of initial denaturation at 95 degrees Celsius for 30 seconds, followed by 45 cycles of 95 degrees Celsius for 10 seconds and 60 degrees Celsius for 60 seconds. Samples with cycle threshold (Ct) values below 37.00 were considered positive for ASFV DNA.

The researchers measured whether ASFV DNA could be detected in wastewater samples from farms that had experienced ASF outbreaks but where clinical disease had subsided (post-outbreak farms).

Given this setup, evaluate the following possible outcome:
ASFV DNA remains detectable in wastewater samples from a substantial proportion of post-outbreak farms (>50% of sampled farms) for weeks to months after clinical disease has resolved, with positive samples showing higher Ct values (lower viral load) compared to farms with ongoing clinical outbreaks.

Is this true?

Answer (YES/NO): NO